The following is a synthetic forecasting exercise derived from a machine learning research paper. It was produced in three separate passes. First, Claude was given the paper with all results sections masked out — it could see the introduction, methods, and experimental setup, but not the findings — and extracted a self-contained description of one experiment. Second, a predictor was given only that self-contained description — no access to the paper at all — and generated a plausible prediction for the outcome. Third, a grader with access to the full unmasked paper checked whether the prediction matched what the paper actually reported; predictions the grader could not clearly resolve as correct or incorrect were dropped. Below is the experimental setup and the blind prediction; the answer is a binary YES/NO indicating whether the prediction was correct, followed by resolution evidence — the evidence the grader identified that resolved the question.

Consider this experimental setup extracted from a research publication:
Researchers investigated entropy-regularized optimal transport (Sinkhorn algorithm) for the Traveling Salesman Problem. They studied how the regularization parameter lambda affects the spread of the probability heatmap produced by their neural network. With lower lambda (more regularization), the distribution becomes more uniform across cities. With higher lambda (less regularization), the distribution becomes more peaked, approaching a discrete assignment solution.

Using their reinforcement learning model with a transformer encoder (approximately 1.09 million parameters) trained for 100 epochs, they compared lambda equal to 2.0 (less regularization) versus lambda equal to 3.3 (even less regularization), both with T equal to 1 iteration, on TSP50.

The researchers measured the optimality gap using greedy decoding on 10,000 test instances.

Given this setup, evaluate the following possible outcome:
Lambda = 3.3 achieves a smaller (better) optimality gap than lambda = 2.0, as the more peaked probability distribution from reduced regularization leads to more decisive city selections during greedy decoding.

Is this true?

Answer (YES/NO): NO